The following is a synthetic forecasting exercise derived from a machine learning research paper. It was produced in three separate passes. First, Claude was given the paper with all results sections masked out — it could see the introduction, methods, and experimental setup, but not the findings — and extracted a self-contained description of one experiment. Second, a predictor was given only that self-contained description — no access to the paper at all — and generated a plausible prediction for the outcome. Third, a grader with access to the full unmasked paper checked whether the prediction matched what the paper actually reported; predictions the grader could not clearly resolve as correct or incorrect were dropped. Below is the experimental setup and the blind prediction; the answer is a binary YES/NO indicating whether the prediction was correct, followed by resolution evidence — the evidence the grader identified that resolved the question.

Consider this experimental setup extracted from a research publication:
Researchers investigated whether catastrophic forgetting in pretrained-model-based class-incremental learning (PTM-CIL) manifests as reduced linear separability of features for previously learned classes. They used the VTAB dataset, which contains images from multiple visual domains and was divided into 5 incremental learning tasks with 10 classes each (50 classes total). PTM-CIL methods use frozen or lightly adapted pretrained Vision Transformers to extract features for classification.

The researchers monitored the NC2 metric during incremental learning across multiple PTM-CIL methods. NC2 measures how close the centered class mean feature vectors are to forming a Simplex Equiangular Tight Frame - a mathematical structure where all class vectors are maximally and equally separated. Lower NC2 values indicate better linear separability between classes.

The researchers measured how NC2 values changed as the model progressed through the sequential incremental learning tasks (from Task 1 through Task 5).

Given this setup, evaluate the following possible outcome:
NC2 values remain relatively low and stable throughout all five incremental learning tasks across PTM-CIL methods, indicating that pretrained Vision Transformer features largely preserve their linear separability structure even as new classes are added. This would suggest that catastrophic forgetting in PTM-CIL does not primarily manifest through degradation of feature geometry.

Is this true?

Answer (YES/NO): NO